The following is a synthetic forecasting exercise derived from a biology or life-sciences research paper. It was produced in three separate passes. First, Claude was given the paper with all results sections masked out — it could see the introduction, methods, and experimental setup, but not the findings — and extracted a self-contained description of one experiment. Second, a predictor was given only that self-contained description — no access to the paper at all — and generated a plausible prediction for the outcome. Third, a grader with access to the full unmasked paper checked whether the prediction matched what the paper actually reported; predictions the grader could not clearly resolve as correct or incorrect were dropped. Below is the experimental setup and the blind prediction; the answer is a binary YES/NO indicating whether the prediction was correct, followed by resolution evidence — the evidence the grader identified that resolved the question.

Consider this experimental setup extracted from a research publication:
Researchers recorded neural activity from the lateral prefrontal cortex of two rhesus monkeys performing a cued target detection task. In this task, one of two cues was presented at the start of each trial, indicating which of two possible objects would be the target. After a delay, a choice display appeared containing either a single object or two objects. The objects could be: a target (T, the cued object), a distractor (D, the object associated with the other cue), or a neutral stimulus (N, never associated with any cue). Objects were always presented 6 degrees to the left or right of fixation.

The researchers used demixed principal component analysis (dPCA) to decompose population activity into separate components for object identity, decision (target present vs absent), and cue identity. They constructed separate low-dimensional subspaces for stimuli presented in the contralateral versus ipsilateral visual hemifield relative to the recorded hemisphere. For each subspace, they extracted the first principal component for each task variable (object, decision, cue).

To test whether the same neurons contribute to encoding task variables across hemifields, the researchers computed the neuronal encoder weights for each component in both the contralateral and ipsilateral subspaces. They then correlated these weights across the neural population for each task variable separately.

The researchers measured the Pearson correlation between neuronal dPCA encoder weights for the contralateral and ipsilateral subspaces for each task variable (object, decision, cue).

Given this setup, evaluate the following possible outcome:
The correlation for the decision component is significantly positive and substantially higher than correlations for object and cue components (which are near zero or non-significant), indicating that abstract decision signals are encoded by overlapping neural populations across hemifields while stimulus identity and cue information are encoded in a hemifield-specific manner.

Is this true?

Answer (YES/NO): NO